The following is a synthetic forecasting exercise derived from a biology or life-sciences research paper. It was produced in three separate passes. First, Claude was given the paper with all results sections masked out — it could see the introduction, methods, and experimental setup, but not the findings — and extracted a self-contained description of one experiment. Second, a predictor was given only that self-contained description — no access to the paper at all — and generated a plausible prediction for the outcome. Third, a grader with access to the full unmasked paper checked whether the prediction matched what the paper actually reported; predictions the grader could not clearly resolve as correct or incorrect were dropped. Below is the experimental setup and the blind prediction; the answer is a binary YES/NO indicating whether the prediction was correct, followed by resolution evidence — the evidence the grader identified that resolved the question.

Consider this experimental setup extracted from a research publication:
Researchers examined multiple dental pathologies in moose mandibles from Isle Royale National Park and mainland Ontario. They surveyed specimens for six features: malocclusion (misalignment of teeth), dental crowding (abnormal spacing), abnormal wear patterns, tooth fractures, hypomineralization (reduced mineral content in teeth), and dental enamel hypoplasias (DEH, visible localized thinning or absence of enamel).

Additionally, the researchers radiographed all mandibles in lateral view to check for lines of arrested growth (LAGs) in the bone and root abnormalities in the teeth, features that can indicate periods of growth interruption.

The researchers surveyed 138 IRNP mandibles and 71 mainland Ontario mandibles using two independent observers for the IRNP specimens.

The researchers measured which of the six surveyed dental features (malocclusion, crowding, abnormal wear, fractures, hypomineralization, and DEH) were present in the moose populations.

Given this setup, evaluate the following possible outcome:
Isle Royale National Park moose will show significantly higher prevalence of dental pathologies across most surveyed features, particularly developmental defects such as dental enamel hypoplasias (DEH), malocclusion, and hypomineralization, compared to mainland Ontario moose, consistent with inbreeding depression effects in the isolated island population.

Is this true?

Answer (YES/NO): NO